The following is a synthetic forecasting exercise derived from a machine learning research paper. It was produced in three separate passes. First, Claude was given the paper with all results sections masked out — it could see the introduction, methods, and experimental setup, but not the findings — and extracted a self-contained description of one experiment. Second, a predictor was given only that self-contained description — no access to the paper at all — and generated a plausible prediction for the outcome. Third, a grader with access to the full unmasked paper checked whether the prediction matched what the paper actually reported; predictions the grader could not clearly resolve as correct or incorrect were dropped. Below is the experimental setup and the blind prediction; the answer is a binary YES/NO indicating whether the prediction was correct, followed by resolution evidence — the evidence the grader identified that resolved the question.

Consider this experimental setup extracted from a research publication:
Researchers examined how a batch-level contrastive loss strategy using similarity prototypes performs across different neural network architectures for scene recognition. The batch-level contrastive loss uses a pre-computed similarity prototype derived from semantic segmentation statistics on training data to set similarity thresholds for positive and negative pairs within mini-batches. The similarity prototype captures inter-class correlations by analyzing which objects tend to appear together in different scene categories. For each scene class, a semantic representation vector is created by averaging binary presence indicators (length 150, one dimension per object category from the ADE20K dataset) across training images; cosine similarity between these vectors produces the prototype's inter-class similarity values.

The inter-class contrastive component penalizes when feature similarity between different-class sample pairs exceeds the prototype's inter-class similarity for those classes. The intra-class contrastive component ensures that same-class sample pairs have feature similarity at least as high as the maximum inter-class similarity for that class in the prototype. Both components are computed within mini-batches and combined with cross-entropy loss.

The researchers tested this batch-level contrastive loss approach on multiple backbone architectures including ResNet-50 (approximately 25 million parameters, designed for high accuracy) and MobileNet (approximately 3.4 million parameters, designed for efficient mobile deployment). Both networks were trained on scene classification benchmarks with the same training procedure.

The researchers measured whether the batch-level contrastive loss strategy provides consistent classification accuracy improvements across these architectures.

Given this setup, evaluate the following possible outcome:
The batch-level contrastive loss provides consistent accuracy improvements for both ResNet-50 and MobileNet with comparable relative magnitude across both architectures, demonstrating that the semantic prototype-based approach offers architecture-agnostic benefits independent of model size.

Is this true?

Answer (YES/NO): NO